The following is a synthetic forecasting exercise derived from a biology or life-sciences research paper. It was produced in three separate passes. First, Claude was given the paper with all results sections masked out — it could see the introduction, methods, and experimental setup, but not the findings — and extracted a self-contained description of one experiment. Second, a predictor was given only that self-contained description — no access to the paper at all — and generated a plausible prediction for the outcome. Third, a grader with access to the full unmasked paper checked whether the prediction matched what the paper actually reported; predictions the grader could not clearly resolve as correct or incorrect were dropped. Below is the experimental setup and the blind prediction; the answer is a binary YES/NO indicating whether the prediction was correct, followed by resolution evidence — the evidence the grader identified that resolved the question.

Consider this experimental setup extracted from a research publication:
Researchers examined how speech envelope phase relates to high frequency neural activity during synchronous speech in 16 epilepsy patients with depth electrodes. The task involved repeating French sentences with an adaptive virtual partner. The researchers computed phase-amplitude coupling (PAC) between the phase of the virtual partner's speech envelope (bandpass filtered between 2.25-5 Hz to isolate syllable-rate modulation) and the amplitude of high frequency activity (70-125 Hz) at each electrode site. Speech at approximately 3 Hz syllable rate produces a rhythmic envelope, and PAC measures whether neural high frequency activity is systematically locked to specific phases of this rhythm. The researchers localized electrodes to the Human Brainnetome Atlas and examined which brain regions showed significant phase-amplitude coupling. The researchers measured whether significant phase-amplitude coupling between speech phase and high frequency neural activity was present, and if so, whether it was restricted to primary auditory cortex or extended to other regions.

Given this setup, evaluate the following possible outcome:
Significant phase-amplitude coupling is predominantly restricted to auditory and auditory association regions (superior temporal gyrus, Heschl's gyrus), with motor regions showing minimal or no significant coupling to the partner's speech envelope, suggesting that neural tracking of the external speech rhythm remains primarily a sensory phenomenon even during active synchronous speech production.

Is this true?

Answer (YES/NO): NO